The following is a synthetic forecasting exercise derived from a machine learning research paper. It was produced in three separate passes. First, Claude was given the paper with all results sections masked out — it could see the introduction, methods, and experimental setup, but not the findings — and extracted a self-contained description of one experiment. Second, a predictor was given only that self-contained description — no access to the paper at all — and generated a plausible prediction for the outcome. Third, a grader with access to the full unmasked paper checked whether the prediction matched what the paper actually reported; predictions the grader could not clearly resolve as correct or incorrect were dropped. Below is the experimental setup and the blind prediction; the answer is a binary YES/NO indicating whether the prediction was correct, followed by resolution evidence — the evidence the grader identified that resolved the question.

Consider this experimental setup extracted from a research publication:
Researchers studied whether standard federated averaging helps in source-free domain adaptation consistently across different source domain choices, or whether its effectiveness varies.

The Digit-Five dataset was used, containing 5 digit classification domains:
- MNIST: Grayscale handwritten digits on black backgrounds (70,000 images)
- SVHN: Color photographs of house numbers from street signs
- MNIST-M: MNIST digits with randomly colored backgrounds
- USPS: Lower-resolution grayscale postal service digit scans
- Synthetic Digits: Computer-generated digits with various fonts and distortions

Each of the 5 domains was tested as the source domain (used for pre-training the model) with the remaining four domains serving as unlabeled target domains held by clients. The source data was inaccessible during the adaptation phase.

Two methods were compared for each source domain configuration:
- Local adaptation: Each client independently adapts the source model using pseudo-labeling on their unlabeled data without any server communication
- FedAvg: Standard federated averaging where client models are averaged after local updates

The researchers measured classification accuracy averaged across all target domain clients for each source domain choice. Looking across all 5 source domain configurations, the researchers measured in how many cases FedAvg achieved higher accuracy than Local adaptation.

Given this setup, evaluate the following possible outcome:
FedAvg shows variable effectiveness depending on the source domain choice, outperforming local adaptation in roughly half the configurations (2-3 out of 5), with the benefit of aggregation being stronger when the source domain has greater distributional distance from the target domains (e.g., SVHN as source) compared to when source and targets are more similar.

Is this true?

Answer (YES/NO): NO